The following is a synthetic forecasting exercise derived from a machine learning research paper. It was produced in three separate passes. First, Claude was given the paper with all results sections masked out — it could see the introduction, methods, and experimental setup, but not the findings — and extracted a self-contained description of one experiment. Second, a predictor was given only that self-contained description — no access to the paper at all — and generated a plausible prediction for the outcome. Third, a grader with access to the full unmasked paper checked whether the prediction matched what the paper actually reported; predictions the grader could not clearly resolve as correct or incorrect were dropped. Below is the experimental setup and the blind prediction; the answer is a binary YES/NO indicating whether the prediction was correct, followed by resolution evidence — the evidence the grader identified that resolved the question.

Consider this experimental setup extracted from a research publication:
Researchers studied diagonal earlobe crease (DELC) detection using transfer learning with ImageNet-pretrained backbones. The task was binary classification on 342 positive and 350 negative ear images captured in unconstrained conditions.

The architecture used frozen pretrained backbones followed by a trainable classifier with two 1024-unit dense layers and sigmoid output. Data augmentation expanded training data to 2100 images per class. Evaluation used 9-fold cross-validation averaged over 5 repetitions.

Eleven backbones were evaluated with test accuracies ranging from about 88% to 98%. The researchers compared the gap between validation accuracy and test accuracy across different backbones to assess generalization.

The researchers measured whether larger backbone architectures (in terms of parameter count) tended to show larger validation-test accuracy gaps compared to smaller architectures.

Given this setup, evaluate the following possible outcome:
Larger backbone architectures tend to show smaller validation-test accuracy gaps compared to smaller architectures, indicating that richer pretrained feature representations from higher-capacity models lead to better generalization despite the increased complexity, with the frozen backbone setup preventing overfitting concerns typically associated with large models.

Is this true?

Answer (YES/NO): NO